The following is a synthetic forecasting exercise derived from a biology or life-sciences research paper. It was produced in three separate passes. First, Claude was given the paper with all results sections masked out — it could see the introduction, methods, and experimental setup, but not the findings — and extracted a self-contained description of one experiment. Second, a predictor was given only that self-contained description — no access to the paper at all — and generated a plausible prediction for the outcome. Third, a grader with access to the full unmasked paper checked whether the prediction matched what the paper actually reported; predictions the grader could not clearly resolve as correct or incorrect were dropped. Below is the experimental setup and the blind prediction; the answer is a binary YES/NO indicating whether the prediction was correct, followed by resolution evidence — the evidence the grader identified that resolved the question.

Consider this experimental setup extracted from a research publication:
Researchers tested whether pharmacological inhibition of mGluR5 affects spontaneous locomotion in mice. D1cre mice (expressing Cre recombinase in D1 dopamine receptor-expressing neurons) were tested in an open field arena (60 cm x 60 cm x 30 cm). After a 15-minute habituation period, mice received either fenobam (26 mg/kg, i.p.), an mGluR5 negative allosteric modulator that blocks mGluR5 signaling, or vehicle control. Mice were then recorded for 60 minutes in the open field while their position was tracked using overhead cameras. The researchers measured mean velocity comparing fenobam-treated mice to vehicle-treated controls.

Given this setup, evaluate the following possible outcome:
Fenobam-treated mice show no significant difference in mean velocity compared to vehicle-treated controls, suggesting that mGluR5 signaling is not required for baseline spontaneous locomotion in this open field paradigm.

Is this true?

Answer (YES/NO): YES